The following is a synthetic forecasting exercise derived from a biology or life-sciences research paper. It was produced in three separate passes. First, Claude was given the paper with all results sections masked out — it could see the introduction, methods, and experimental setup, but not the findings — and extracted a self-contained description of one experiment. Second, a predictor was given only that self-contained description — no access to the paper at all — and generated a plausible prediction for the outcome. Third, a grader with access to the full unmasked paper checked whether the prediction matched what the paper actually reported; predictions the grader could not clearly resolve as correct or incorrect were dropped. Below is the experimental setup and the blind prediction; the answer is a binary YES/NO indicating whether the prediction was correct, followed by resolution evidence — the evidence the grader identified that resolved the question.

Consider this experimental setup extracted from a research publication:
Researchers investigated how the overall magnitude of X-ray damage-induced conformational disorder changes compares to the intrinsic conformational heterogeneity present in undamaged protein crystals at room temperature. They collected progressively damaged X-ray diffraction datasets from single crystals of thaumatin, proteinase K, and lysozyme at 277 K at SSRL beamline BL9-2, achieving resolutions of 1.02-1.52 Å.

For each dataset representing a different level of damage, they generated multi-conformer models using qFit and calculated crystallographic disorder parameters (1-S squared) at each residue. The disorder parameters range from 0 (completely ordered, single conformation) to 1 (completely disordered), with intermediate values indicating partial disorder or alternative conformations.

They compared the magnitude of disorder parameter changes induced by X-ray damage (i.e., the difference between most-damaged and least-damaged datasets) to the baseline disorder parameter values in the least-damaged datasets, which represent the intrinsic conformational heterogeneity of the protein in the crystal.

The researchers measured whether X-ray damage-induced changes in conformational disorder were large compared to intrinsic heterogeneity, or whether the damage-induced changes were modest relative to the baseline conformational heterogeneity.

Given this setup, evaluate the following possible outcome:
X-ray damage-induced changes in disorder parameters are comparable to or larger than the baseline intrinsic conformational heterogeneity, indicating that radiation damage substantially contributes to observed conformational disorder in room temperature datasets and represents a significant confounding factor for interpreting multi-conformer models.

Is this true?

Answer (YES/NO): NO